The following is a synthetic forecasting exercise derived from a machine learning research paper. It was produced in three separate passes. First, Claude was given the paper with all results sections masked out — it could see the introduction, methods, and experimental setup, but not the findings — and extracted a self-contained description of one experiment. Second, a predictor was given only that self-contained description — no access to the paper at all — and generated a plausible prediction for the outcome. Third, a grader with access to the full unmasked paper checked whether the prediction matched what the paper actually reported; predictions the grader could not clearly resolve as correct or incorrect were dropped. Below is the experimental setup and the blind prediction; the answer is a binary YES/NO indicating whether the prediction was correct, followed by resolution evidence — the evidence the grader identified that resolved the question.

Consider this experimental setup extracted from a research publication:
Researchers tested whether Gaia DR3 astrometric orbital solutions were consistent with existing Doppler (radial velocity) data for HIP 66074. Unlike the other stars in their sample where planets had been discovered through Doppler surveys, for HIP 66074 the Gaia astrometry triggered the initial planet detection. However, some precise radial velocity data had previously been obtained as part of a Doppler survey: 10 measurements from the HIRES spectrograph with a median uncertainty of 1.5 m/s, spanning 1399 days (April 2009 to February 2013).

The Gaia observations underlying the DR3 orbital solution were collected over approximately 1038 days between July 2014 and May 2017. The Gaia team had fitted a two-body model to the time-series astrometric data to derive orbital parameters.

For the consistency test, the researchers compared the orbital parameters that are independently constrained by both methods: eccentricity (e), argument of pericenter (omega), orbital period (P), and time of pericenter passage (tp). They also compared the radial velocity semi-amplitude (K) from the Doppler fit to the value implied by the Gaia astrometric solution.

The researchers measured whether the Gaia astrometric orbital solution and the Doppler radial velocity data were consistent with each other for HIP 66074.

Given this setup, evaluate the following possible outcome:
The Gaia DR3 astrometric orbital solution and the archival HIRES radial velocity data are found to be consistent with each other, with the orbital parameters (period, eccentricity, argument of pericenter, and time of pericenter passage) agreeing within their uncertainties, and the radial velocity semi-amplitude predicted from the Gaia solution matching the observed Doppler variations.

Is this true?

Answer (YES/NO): NO